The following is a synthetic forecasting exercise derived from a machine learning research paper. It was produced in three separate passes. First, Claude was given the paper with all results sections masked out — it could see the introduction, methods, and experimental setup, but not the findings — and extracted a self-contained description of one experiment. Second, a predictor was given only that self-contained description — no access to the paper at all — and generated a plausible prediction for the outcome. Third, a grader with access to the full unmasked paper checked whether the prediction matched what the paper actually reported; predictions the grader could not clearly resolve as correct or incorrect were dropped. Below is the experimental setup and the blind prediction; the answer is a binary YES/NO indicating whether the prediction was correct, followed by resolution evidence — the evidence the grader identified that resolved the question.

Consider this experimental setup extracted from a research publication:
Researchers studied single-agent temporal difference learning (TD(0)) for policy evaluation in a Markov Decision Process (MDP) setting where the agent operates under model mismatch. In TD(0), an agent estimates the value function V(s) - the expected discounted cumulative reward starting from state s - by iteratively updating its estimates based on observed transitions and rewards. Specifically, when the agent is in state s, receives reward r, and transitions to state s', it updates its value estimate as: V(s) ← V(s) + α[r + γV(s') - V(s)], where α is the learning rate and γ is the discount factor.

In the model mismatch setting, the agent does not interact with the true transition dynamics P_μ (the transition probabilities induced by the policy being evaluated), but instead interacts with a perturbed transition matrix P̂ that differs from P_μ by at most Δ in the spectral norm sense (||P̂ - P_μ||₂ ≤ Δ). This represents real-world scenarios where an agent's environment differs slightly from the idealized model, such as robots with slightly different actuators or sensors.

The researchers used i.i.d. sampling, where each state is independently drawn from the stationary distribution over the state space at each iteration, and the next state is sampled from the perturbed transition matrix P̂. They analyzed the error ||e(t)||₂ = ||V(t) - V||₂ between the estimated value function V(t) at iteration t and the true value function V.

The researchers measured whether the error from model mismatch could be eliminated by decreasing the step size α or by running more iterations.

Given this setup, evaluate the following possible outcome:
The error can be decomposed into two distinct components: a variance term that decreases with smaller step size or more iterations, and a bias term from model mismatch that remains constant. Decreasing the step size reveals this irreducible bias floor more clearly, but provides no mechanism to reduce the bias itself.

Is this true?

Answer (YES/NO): NO